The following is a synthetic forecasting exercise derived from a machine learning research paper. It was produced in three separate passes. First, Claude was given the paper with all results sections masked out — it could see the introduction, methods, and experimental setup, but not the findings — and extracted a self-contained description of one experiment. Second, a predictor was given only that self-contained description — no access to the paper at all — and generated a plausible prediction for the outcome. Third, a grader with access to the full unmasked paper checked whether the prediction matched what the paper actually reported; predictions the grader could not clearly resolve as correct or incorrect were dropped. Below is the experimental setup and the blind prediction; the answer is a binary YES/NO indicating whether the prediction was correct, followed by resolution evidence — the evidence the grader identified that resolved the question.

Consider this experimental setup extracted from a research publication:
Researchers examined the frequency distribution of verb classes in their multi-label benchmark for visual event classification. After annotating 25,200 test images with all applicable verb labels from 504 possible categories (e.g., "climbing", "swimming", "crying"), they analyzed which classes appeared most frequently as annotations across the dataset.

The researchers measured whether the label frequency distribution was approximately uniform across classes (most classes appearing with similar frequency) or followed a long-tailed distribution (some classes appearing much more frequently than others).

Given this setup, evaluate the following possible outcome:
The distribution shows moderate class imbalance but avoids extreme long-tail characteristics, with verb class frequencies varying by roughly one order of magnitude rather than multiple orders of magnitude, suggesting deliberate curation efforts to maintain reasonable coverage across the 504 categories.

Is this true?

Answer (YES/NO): NO